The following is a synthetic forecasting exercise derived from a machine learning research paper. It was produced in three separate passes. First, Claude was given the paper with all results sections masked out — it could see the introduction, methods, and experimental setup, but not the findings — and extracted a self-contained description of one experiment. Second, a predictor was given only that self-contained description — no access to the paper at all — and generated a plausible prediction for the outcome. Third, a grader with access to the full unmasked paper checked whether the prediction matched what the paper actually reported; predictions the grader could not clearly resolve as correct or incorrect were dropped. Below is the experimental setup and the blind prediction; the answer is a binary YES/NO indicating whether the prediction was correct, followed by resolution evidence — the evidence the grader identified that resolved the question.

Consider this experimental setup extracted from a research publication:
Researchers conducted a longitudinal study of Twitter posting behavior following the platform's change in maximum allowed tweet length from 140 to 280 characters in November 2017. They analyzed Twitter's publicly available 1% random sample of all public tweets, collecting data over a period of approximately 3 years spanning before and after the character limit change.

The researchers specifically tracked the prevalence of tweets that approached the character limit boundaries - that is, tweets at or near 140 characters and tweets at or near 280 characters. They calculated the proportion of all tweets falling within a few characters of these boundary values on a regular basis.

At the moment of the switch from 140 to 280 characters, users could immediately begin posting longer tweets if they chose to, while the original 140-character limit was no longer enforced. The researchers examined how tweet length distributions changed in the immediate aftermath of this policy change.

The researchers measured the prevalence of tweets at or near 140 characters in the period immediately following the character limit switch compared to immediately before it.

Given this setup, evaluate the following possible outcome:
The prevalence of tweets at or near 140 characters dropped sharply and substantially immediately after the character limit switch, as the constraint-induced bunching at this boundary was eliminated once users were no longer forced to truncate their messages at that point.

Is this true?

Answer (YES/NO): YES